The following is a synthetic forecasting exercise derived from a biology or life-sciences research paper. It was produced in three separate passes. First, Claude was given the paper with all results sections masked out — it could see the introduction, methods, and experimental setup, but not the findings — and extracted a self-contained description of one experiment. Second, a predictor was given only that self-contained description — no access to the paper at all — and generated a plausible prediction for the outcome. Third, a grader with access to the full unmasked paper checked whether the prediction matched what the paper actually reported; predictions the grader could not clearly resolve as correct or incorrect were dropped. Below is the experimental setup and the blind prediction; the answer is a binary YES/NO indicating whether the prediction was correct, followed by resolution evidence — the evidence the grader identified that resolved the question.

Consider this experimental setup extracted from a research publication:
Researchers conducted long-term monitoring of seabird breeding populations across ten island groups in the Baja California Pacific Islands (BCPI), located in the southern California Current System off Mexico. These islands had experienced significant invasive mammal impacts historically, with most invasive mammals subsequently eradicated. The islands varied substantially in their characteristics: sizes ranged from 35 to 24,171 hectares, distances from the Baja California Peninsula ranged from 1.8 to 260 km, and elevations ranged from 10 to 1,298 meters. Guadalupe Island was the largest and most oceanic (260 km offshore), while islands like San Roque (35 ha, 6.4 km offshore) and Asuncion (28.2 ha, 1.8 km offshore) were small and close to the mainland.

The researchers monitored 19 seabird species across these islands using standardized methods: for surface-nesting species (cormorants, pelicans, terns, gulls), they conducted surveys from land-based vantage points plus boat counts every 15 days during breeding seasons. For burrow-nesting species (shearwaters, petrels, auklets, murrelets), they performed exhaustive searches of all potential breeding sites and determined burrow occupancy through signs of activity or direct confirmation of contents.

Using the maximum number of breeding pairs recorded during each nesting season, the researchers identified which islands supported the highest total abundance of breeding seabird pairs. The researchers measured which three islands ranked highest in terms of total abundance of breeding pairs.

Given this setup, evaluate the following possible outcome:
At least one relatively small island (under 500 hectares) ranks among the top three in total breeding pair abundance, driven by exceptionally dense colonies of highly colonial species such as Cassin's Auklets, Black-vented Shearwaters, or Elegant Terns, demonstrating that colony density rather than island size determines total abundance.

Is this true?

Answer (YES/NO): YES